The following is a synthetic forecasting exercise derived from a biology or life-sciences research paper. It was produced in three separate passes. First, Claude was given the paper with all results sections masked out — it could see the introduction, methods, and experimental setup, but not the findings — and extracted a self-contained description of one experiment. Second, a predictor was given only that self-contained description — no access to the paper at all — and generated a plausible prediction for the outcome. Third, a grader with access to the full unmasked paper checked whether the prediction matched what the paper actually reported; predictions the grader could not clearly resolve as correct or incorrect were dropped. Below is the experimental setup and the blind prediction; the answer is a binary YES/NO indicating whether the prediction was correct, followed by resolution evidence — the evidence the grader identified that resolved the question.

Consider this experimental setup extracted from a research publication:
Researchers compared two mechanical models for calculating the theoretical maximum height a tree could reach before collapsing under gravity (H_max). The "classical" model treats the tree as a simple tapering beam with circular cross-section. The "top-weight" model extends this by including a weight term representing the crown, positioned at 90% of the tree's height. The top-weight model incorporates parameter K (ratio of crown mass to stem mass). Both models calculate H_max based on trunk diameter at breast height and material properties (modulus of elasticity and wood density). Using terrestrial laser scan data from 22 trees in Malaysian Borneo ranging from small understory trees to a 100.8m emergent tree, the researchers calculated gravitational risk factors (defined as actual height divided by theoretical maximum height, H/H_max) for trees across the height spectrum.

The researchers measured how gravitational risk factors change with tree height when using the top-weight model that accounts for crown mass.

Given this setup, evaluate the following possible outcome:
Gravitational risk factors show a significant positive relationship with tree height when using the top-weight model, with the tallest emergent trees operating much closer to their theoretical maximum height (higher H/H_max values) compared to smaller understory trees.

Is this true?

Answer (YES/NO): NO